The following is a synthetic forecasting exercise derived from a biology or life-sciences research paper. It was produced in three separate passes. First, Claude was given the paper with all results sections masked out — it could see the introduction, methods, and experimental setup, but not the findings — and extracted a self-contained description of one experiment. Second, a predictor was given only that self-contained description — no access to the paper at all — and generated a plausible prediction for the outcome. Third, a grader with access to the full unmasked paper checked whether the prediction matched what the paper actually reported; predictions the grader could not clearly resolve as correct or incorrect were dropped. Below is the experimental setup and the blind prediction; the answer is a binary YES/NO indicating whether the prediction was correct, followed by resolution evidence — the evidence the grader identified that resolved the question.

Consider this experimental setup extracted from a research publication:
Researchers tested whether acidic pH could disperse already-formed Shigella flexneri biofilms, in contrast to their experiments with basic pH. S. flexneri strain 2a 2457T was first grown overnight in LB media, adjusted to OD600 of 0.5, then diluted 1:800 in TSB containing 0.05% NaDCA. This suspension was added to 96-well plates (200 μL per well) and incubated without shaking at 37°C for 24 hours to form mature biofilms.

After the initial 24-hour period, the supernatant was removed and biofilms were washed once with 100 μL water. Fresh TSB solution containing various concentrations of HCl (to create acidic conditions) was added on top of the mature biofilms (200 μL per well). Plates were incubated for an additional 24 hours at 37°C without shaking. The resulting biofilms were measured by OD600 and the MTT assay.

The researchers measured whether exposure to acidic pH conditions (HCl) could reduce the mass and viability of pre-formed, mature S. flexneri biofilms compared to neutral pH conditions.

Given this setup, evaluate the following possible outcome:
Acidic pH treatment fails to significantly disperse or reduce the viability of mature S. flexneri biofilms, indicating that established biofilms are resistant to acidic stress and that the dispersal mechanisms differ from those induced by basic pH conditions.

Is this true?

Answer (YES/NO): YES